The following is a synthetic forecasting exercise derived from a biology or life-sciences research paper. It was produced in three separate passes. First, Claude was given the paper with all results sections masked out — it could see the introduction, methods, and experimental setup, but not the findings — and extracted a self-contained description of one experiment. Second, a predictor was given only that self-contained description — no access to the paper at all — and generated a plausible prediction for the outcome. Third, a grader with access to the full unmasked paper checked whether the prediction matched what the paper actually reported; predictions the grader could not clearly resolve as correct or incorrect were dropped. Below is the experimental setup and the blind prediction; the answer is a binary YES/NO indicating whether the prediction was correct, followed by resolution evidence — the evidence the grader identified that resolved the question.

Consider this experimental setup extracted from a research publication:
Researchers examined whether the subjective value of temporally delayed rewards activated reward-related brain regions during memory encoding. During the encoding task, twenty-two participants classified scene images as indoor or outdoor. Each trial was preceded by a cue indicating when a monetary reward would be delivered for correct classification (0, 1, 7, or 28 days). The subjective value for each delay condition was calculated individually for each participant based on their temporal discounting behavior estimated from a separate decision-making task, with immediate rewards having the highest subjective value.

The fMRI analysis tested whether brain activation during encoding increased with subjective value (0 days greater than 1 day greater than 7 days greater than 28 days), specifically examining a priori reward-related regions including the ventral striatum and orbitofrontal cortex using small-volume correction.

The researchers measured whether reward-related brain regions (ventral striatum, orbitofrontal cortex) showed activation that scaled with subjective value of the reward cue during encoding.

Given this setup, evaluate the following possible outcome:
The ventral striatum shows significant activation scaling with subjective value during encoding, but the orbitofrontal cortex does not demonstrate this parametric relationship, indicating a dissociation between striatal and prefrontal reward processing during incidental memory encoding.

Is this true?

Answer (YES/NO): NO